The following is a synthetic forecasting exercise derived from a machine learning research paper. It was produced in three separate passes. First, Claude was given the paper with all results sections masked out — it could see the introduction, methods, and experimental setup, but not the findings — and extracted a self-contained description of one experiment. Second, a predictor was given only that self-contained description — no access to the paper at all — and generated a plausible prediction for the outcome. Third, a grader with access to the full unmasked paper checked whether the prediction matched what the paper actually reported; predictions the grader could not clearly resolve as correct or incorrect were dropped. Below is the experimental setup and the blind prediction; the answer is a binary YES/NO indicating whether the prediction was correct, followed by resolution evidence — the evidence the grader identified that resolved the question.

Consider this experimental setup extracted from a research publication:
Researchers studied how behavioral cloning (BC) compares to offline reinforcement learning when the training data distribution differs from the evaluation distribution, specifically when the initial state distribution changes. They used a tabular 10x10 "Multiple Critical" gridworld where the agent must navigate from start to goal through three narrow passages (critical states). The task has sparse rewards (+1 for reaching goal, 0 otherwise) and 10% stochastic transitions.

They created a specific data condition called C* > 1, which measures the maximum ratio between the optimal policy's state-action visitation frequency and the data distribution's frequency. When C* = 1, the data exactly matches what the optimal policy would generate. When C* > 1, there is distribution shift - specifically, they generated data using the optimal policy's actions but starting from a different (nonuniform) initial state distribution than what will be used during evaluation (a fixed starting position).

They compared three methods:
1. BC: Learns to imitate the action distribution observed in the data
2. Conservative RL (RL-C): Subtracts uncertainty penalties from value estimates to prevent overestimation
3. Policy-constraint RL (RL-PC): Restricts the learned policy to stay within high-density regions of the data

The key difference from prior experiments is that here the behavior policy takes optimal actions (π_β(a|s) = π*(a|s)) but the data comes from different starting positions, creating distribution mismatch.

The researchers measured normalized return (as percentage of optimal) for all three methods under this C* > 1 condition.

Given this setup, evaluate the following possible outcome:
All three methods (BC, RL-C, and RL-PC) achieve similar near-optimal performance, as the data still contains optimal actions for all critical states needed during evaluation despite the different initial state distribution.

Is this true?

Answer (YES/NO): NO